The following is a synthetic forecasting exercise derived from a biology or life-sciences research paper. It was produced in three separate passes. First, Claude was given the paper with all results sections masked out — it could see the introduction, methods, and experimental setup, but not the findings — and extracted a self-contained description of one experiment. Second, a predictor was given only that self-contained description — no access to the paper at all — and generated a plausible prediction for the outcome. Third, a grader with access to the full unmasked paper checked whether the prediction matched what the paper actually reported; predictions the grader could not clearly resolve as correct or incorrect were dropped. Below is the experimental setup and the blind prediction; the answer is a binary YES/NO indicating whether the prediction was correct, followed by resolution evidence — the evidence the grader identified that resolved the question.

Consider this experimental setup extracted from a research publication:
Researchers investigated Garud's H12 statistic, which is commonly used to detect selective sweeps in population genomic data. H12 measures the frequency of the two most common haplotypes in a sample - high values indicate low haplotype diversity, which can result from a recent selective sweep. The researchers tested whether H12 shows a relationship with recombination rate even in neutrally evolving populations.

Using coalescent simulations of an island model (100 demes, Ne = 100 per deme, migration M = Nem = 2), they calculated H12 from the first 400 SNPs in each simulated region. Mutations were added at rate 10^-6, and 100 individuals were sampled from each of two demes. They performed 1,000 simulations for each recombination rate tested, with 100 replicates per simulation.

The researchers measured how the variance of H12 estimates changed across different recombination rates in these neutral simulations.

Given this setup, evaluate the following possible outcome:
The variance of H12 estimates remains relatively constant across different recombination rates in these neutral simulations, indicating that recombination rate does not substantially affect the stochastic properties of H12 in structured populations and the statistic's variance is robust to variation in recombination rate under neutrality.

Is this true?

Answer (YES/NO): NO